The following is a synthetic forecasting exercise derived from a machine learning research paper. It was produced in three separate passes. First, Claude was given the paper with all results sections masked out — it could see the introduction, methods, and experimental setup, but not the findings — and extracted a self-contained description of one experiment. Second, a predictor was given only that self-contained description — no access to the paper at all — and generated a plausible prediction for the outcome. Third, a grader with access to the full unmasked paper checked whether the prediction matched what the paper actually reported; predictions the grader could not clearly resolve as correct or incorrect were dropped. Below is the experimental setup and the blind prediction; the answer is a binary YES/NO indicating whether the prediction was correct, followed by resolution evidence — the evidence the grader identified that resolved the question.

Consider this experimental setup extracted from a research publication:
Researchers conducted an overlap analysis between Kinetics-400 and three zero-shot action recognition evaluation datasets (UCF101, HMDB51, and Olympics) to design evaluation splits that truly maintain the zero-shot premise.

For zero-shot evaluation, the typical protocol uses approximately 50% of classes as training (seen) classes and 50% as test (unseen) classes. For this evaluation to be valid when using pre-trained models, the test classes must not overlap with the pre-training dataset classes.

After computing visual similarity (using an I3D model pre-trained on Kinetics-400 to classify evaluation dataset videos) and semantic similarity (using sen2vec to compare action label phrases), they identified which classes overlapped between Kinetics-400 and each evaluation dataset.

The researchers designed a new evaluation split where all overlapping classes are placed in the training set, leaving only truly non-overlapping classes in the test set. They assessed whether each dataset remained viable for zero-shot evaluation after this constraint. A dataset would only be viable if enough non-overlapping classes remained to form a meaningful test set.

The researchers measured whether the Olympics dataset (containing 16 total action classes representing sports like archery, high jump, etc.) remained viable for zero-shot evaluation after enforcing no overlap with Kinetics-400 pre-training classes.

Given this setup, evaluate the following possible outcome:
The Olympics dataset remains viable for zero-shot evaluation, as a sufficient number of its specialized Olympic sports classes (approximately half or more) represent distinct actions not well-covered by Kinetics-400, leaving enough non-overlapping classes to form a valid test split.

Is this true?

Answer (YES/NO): NO